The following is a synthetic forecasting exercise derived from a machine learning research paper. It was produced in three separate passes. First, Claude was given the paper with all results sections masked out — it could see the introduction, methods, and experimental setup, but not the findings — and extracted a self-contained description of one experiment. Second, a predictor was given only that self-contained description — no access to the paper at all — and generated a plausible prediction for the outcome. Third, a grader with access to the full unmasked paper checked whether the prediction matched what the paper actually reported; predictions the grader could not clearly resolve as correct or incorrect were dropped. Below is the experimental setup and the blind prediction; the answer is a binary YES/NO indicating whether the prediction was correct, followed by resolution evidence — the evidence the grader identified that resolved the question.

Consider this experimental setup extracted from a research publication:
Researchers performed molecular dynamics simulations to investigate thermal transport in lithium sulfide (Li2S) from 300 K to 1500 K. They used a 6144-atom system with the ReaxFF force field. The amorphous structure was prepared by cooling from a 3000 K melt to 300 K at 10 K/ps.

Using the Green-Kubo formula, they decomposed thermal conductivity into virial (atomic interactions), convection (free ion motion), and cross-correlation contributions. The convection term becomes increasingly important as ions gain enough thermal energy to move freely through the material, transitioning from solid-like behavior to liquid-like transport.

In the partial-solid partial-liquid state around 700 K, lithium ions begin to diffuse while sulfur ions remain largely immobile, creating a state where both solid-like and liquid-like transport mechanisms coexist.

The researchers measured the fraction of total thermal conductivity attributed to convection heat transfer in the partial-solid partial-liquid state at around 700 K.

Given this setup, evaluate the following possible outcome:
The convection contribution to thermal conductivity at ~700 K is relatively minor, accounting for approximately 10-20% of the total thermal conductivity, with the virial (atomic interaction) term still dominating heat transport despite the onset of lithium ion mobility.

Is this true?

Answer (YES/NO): NO